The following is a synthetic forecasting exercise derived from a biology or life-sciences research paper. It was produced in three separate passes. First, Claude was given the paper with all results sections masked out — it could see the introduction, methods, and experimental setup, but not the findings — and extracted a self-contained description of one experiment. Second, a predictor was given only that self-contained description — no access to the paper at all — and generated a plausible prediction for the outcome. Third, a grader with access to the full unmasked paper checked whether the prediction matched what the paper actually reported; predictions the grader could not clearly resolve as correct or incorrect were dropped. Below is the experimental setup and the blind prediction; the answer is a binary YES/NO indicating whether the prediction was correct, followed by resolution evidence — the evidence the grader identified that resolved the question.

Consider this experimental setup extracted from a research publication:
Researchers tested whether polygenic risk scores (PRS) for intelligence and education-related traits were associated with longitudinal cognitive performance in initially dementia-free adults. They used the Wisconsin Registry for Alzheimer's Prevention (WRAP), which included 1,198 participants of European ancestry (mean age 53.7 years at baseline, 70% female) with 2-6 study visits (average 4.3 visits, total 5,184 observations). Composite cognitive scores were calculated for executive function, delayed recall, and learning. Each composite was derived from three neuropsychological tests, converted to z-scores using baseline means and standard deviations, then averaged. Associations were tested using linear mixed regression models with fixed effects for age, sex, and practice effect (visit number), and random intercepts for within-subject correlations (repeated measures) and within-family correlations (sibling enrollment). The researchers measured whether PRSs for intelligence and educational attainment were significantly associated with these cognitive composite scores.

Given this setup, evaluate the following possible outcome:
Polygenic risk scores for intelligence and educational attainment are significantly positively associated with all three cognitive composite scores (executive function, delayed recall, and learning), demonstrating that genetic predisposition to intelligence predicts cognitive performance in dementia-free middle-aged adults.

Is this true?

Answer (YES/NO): NO